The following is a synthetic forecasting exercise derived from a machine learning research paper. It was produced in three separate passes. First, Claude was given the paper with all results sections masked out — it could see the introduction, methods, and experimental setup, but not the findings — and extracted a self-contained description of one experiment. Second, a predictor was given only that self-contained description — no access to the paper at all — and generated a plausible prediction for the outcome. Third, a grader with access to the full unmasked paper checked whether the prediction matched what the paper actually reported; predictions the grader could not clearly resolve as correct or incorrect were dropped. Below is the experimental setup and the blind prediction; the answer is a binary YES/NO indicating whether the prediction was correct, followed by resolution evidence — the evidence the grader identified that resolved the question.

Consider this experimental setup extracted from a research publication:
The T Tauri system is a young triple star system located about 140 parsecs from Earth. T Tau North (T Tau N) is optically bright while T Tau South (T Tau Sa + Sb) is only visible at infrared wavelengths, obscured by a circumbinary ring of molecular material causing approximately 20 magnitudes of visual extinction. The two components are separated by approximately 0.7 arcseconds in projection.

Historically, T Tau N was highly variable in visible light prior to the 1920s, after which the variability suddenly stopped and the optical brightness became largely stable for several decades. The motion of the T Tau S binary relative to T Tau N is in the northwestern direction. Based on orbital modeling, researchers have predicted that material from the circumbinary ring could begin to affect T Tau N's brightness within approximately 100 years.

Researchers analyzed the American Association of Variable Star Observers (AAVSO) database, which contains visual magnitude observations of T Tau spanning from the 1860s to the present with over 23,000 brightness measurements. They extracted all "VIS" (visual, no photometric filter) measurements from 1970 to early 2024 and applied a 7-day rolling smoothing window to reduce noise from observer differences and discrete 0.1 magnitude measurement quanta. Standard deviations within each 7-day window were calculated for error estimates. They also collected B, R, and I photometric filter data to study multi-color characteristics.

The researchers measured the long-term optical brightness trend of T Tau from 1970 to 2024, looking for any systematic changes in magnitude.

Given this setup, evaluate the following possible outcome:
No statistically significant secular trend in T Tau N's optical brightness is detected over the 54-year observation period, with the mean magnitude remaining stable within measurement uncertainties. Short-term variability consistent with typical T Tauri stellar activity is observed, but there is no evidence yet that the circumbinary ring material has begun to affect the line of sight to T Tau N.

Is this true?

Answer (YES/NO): NO